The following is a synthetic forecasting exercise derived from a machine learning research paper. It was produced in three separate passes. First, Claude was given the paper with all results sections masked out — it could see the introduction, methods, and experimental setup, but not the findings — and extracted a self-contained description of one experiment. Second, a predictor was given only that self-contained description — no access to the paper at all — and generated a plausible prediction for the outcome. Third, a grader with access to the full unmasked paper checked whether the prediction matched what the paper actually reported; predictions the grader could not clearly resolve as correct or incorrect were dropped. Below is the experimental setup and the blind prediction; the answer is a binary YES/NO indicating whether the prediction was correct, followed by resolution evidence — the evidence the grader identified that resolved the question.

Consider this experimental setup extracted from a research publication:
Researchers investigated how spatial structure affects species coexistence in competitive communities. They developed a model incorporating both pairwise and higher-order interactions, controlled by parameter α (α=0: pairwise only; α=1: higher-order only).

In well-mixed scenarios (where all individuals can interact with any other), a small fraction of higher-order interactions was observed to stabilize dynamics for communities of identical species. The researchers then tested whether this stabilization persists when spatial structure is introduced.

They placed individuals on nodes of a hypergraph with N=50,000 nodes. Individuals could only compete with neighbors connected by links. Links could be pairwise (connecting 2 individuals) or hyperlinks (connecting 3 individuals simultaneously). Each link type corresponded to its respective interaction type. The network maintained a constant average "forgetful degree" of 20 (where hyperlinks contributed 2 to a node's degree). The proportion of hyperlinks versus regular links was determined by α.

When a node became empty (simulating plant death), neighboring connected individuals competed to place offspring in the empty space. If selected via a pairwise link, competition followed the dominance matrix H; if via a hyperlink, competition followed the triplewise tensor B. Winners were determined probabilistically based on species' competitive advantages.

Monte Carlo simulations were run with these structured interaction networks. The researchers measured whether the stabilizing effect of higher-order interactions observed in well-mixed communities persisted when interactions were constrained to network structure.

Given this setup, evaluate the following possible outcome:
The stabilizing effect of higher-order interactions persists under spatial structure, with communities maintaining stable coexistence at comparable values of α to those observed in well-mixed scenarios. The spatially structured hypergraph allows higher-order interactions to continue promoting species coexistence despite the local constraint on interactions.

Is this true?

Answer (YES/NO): NO